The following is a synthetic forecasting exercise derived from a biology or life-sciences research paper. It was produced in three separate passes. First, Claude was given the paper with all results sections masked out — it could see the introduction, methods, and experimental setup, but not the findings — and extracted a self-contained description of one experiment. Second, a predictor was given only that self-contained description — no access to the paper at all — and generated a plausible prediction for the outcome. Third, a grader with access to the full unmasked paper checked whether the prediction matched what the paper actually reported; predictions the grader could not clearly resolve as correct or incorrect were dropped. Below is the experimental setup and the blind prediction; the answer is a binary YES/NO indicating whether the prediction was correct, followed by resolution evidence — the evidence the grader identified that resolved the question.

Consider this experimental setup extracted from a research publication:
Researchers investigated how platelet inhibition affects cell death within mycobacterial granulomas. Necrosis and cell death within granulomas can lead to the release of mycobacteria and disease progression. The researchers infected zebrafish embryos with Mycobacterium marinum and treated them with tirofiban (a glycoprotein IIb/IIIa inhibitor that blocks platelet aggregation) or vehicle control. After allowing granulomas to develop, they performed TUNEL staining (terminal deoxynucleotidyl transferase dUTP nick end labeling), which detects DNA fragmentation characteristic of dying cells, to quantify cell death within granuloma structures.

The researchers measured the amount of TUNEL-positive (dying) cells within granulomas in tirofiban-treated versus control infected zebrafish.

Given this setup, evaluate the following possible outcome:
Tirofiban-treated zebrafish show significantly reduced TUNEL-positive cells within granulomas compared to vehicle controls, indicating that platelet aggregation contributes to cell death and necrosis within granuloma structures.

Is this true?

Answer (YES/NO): YES